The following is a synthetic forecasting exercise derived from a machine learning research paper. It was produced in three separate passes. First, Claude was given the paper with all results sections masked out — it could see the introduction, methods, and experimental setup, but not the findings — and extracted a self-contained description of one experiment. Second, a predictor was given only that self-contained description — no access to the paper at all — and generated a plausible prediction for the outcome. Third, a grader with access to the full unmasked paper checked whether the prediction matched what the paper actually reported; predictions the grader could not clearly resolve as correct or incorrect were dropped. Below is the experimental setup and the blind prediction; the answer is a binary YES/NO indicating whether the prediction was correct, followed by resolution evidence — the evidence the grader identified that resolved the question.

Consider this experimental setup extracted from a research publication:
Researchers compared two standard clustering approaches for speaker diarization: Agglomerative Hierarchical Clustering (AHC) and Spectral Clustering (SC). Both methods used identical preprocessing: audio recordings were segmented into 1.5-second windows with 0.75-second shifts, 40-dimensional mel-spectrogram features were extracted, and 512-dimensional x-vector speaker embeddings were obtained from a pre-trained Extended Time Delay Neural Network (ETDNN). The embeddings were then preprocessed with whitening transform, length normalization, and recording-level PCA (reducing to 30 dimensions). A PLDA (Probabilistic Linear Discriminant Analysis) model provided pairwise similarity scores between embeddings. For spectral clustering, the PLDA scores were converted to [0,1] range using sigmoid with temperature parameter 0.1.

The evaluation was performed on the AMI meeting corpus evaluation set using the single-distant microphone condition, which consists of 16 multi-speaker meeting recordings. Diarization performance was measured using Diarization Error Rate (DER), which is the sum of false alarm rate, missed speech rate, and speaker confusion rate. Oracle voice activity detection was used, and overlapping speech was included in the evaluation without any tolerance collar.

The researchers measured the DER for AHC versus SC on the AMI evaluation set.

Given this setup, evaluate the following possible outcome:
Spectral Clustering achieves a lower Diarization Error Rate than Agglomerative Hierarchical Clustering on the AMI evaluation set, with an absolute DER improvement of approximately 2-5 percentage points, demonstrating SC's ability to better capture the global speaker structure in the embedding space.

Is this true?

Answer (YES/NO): NO